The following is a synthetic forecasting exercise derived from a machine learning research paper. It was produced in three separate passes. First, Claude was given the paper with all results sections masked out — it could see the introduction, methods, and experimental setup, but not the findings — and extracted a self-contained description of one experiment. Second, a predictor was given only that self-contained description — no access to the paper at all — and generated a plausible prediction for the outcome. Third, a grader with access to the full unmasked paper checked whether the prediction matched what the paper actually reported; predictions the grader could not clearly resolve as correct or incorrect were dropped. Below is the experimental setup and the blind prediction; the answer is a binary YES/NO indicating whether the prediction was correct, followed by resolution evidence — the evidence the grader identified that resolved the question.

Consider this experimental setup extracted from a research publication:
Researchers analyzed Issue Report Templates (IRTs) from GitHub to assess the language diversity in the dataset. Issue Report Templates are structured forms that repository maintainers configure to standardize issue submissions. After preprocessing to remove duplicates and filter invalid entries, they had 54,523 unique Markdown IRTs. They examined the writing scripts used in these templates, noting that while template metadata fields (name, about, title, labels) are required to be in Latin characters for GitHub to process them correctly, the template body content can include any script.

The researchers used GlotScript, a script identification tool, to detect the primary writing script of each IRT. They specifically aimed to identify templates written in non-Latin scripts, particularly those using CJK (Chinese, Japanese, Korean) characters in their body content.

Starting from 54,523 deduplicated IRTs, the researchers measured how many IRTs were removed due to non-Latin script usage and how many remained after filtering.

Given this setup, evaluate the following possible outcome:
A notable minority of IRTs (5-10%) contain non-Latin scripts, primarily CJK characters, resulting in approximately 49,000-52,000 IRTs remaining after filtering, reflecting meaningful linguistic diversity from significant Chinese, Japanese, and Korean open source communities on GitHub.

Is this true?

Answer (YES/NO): YES